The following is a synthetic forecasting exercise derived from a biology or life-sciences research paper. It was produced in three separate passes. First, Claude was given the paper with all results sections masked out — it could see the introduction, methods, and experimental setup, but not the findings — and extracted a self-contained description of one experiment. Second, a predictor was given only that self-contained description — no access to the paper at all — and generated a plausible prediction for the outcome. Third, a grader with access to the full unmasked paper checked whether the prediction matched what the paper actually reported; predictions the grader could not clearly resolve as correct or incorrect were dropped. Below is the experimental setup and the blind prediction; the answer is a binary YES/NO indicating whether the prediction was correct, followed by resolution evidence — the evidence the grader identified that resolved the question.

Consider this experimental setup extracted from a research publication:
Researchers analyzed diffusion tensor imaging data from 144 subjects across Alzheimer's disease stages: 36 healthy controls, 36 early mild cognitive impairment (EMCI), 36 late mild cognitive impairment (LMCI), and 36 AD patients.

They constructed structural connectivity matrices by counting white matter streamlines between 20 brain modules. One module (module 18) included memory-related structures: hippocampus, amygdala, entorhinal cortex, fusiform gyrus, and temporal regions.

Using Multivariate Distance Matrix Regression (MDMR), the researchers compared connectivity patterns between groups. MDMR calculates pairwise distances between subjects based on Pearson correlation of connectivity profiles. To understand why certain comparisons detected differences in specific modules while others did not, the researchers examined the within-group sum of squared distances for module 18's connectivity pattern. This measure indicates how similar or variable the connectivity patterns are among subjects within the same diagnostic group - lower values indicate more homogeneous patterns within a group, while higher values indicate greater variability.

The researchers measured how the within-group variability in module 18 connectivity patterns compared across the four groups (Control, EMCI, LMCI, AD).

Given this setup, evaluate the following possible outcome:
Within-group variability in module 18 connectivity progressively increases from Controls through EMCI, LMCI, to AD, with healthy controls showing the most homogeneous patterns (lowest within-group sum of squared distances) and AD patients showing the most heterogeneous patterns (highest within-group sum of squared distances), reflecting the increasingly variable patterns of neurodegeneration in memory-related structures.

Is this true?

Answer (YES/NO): NO